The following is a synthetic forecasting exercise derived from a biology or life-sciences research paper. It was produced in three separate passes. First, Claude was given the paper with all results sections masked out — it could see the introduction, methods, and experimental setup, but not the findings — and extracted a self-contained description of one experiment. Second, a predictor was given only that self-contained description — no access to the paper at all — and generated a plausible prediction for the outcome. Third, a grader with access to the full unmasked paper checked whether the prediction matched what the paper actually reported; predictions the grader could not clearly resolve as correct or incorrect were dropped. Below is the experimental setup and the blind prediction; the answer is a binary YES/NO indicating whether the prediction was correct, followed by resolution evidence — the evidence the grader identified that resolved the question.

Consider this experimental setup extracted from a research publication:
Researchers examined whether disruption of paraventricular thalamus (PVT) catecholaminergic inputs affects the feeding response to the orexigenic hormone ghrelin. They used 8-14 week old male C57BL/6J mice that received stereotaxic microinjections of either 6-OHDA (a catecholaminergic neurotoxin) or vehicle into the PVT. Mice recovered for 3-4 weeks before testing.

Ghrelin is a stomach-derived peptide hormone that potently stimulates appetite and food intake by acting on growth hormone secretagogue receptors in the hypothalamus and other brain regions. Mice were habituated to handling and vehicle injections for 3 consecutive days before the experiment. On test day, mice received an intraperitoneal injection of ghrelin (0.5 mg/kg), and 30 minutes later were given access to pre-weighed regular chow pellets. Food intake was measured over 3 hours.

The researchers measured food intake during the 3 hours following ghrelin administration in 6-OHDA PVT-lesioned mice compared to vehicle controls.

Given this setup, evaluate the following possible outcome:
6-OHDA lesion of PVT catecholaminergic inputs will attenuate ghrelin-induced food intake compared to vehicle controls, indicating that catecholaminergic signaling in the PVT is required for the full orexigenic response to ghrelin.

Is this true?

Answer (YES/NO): NO